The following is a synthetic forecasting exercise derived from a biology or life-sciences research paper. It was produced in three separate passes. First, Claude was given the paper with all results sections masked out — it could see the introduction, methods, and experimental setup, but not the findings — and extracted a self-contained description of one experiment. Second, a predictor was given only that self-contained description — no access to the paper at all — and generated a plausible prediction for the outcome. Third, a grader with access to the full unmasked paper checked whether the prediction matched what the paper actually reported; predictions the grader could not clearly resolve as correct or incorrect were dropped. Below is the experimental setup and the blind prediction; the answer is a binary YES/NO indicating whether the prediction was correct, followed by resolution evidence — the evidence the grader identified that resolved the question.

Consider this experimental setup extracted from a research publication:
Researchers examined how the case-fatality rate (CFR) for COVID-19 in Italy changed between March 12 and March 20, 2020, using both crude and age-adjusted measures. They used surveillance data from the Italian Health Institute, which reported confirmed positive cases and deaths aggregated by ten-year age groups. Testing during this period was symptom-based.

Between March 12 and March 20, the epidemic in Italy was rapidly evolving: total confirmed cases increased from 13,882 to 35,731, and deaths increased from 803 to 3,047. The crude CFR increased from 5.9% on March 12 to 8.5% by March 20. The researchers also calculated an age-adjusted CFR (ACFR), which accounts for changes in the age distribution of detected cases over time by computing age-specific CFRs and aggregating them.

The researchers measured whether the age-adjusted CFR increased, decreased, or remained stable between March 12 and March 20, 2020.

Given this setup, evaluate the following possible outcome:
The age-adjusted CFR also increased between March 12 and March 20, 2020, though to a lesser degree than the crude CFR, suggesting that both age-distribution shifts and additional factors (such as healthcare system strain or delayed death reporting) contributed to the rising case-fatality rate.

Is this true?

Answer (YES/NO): NO